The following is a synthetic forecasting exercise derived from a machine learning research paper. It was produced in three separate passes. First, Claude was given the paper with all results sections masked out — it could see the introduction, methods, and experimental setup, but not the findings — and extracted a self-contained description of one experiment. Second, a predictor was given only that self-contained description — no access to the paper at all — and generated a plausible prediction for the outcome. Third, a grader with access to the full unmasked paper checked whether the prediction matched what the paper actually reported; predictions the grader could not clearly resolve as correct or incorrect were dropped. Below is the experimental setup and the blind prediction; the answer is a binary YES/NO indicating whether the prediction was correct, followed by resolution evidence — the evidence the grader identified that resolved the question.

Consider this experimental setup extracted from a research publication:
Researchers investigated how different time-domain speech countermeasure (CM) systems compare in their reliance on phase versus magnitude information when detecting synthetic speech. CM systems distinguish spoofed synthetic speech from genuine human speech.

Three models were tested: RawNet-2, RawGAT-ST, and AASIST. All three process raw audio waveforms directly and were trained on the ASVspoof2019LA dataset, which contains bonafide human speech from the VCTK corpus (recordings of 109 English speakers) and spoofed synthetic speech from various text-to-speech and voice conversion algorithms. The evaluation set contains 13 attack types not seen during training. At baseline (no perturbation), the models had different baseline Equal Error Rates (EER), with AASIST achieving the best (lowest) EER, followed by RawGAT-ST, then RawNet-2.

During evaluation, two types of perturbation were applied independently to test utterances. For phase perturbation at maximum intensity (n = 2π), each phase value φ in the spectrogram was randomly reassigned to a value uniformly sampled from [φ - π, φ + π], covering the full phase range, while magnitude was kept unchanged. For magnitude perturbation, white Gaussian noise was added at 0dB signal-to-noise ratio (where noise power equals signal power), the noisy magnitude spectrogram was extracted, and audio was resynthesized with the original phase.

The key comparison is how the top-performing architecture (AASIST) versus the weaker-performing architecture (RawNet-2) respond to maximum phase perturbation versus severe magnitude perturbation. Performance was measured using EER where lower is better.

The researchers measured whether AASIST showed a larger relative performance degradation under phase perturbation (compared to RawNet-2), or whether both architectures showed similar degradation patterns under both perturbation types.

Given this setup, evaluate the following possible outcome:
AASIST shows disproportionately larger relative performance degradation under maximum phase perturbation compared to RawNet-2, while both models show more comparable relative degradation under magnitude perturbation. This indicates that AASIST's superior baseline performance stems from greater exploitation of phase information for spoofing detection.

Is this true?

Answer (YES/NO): YES